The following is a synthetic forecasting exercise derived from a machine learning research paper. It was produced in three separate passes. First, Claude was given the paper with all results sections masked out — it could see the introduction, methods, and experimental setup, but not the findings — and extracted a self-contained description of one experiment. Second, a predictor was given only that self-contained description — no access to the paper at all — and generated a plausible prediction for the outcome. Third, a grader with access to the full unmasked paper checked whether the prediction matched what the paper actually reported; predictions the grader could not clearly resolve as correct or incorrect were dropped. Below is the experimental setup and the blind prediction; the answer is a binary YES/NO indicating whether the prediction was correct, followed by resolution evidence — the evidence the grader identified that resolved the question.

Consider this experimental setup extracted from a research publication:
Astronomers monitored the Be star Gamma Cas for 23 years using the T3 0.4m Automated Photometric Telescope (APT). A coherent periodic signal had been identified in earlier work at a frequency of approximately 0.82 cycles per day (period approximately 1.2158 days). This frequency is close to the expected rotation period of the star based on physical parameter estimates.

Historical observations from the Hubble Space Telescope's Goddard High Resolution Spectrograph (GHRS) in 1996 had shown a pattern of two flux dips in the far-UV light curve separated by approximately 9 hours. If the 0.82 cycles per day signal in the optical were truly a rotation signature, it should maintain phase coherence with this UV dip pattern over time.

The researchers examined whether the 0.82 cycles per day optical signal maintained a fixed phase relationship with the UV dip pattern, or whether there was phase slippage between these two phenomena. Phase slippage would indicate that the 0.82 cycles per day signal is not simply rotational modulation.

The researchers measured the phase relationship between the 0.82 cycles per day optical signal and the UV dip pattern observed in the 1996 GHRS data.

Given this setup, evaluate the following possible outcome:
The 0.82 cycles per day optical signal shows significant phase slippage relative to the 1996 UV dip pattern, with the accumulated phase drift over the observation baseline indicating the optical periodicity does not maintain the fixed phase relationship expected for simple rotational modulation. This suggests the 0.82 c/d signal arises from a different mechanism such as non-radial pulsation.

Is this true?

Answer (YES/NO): YES